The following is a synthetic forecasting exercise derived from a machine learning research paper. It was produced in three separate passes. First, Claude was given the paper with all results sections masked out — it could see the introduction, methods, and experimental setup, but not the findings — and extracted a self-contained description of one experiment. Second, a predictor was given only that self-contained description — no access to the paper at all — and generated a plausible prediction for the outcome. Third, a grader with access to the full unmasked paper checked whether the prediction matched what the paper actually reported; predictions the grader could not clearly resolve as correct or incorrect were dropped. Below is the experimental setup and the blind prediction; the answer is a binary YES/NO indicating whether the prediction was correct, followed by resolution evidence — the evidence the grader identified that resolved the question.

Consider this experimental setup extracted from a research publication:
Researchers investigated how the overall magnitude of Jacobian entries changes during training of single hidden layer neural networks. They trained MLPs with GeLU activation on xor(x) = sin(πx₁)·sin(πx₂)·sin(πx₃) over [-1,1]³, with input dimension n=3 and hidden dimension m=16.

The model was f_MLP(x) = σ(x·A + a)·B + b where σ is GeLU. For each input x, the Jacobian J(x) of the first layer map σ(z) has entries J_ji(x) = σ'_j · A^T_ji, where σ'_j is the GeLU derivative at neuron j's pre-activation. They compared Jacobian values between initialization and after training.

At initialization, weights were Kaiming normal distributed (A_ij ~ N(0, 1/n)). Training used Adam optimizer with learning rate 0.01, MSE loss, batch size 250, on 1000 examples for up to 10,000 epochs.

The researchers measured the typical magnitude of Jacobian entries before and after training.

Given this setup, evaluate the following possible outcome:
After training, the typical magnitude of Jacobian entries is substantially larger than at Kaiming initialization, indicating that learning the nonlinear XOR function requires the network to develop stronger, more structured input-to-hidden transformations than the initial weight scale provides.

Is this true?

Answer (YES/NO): YES